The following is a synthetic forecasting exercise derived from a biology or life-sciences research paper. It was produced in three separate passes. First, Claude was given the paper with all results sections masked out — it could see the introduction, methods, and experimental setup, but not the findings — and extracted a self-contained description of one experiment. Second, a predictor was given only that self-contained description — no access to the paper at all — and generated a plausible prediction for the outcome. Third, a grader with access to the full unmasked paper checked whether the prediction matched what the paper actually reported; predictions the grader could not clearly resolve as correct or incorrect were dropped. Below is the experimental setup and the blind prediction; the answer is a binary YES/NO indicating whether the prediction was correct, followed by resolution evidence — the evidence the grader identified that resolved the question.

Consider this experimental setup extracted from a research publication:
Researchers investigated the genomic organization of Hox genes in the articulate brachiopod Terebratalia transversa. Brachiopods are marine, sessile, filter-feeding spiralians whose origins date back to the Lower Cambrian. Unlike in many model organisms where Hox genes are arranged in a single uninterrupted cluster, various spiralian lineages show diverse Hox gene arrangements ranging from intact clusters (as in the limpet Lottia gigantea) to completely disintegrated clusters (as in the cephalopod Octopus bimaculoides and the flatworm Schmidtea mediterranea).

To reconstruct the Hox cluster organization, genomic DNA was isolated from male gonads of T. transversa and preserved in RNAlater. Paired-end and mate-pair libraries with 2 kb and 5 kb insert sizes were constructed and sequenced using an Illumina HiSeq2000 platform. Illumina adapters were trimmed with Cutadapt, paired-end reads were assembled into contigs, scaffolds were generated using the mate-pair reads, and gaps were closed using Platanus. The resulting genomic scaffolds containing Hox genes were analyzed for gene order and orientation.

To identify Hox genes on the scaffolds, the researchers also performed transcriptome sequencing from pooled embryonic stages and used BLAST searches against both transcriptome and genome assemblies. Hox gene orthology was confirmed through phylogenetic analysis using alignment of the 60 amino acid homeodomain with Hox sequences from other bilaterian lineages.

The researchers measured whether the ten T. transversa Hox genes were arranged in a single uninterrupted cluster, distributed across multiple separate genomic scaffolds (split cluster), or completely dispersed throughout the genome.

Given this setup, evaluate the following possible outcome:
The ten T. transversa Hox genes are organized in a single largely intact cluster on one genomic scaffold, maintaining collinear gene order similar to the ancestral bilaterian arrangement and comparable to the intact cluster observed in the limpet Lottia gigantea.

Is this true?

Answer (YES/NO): NO